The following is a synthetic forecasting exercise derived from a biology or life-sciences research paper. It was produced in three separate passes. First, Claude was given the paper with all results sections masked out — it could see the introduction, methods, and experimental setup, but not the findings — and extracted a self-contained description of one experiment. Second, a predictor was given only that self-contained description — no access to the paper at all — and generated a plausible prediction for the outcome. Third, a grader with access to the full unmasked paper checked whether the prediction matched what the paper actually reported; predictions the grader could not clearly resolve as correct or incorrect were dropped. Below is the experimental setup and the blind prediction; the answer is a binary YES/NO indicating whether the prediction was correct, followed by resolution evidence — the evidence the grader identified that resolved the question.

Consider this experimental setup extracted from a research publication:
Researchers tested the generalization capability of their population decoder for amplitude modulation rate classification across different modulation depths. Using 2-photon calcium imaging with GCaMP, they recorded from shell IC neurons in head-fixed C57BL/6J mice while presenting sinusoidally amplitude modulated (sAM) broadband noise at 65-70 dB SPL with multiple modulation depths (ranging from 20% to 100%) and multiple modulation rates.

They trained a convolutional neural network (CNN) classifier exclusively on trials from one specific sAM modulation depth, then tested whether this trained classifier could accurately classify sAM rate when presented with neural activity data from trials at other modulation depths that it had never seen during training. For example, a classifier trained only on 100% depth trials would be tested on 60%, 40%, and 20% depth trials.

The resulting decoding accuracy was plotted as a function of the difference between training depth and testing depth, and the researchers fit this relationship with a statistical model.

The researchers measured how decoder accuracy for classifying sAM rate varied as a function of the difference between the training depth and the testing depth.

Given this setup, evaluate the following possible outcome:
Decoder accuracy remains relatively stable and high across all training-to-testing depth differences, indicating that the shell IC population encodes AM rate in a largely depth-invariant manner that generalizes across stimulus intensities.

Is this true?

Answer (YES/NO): NO